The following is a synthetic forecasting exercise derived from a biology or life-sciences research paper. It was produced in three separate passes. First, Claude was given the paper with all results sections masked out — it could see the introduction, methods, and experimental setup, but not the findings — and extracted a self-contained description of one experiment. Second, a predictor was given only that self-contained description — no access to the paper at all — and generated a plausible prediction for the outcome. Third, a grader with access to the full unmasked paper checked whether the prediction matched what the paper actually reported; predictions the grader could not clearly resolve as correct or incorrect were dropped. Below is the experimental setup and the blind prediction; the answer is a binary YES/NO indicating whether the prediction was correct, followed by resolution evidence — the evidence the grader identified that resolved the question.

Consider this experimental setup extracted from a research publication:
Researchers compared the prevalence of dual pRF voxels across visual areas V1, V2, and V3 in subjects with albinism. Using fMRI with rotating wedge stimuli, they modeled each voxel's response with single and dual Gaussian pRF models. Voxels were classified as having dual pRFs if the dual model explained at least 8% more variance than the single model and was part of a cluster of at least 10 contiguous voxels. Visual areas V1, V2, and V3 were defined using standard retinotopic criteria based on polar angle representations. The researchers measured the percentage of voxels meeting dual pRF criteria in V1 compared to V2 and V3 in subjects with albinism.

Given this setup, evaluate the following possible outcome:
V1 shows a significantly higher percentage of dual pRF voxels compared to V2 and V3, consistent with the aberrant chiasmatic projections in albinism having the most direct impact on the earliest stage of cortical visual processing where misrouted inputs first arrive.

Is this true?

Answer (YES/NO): YES